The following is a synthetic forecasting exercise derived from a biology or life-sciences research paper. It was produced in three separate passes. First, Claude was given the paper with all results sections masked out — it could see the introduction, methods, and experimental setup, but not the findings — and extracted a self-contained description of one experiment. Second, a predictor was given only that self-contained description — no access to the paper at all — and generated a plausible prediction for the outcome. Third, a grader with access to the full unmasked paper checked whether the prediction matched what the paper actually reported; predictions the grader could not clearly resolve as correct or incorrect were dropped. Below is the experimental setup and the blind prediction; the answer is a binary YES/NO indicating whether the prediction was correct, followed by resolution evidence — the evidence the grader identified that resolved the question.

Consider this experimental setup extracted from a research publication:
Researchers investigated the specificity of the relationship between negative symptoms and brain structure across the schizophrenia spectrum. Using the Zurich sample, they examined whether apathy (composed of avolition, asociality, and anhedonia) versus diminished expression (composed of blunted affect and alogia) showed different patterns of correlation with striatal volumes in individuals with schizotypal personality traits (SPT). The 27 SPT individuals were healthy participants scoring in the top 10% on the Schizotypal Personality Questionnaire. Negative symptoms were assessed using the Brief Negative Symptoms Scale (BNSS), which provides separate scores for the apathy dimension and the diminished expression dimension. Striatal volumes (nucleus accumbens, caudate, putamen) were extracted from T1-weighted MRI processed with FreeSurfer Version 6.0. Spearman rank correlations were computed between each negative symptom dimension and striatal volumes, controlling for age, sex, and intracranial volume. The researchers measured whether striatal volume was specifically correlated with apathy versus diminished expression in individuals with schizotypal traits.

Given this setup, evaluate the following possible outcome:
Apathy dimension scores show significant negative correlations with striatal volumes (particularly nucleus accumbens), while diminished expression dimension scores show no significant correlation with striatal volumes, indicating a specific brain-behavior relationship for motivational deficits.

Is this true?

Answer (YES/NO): YES